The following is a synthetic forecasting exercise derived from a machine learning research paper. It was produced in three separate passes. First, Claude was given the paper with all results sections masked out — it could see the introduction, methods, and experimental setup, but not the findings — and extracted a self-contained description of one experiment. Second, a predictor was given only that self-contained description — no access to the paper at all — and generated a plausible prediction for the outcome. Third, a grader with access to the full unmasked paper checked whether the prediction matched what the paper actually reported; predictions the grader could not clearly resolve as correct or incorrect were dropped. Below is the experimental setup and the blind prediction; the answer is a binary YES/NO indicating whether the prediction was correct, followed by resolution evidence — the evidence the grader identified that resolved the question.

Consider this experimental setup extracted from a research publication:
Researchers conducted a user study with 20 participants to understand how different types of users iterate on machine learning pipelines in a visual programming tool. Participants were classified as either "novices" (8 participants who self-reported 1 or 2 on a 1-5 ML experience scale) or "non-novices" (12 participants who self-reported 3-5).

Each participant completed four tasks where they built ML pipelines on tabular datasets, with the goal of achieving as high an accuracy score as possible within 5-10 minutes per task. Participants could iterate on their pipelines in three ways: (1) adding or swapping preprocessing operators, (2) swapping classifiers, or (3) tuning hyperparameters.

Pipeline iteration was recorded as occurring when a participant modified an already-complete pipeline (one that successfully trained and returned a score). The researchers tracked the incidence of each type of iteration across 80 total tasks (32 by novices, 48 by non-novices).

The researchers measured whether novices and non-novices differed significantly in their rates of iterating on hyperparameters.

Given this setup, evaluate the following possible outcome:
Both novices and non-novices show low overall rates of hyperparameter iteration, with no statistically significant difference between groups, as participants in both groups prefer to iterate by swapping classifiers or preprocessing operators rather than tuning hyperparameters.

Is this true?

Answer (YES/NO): NO